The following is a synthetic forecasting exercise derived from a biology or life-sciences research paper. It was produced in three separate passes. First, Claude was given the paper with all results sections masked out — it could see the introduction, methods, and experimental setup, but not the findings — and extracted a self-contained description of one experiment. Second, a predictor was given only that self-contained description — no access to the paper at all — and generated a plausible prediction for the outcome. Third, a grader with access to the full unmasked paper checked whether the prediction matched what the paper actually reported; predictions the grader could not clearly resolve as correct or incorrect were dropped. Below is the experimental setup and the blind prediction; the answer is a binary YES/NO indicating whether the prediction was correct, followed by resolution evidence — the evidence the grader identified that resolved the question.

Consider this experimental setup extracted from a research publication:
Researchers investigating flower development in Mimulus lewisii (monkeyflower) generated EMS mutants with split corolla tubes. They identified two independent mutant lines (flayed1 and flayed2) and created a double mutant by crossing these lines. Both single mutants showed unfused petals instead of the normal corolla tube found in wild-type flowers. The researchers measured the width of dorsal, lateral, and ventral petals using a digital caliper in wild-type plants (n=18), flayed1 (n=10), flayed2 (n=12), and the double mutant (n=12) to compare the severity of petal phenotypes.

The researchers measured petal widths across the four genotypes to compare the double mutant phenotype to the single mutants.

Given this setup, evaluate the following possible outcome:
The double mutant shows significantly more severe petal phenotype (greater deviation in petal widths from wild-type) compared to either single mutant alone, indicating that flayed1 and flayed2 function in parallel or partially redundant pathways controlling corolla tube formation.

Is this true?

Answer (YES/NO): NO